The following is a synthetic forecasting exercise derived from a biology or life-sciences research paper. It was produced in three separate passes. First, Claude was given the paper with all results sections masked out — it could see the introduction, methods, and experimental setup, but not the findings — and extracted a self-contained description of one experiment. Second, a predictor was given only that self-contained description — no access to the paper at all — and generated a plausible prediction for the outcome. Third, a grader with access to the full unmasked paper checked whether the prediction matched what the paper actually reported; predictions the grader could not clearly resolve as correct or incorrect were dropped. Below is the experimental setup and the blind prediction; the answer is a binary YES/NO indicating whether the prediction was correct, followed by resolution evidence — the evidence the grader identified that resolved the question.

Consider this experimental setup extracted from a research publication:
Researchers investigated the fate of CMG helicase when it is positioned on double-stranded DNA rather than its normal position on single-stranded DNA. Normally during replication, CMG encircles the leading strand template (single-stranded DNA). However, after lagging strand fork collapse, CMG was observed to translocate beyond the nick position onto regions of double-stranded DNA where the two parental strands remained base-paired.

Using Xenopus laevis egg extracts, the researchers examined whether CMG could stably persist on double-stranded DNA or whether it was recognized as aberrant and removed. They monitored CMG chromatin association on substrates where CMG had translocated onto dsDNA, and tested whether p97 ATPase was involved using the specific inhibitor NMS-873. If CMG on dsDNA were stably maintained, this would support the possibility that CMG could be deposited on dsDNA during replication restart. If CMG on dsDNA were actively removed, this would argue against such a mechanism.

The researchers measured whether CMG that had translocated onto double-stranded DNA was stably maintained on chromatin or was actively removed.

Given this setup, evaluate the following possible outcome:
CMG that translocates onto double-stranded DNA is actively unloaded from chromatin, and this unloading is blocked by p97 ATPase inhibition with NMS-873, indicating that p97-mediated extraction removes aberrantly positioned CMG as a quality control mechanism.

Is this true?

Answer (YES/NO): YES